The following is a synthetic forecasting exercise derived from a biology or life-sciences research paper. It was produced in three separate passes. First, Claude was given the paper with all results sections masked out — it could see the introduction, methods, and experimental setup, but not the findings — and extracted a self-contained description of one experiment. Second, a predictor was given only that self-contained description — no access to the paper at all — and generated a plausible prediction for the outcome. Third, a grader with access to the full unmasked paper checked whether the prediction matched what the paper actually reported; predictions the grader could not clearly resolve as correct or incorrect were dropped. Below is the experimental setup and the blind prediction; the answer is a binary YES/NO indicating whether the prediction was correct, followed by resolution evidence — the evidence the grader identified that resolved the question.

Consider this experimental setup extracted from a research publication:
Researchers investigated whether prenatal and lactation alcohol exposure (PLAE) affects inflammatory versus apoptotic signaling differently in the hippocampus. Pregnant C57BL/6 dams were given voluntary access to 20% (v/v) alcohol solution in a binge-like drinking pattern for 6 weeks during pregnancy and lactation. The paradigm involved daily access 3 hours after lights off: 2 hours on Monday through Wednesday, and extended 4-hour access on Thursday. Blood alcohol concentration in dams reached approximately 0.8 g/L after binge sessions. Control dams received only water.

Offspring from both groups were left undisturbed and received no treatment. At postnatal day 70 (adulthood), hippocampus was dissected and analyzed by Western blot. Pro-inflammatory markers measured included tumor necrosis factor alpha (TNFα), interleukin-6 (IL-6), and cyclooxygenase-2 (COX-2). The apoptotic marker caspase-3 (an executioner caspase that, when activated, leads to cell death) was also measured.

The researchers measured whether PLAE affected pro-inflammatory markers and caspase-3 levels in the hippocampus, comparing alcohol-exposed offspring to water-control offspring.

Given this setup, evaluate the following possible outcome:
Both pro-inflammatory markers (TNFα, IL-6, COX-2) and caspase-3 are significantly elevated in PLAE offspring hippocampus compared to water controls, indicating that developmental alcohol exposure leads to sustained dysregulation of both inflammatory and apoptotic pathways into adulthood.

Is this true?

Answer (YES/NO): NO